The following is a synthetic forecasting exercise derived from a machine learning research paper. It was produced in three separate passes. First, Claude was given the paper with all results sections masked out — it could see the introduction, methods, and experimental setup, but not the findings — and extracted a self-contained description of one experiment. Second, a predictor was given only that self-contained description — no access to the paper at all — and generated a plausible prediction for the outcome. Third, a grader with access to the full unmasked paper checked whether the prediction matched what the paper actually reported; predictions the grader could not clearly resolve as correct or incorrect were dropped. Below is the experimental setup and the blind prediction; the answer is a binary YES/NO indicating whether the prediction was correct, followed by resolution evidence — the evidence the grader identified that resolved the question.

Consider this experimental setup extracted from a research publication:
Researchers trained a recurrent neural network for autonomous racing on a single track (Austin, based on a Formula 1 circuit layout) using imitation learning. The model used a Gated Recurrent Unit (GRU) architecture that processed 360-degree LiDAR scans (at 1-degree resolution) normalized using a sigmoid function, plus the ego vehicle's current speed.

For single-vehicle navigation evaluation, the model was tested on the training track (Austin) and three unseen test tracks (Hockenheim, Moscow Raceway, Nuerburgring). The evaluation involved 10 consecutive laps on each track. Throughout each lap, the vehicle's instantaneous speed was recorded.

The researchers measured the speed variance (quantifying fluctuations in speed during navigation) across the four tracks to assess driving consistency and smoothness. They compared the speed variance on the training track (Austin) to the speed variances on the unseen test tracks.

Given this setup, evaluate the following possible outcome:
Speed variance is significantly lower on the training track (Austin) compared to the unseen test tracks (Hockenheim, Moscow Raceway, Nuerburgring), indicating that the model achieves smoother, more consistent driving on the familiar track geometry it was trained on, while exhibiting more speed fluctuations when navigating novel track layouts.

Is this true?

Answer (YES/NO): NO